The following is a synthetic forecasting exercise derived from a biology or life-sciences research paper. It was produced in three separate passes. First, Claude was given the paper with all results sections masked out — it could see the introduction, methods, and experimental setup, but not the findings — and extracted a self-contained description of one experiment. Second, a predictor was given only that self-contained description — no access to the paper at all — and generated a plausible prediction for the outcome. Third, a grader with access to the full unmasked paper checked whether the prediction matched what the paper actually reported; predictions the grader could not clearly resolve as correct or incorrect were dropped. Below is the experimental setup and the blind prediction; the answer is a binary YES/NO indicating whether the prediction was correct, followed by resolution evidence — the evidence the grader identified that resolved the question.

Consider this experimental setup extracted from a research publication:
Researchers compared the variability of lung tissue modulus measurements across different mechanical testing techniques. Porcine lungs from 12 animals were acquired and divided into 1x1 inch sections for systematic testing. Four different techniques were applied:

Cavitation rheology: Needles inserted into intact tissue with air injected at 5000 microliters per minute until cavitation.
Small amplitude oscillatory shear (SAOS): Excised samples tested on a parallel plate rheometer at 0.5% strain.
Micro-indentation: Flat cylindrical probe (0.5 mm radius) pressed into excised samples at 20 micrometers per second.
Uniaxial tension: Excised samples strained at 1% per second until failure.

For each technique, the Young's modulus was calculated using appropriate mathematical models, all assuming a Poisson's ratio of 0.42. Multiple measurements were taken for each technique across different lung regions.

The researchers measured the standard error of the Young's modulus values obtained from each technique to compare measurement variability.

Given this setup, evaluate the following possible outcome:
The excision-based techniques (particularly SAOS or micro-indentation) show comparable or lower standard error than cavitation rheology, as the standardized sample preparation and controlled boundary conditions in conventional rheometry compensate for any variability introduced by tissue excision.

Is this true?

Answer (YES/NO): YES